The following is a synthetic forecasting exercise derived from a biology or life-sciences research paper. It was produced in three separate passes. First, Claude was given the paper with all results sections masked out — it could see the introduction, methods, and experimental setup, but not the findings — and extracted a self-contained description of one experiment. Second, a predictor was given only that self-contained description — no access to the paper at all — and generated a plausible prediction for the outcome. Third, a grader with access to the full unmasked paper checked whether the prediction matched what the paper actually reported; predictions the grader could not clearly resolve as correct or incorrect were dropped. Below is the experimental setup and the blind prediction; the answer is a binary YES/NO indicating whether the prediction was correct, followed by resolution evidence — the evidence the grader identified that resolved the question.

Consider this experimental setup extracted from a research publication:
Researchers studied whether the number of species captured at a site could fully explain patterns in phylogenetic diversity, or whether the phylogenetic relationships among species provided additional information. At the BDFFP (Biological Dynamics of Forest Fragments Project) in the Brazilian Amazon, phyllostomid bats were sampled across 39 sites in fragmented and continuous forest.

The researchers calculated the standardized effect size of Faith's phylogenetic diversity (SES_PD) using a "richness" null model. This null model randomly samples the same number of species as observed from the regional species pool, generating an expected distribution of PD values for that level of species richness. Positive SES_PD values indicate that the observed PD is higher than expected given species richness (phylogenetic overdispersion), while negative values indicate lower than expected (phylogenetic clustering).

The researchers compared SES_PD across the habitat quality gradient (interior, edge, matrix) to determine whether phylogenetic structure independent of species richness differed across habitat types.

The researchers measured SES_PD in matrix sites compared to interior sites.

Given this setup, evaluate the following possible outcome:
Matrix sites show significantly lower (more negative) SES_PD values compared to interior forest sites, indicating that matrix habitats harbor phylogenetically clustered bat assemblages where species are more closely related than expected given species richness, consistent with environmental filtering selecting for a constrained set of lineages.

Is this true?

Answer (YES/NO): YES